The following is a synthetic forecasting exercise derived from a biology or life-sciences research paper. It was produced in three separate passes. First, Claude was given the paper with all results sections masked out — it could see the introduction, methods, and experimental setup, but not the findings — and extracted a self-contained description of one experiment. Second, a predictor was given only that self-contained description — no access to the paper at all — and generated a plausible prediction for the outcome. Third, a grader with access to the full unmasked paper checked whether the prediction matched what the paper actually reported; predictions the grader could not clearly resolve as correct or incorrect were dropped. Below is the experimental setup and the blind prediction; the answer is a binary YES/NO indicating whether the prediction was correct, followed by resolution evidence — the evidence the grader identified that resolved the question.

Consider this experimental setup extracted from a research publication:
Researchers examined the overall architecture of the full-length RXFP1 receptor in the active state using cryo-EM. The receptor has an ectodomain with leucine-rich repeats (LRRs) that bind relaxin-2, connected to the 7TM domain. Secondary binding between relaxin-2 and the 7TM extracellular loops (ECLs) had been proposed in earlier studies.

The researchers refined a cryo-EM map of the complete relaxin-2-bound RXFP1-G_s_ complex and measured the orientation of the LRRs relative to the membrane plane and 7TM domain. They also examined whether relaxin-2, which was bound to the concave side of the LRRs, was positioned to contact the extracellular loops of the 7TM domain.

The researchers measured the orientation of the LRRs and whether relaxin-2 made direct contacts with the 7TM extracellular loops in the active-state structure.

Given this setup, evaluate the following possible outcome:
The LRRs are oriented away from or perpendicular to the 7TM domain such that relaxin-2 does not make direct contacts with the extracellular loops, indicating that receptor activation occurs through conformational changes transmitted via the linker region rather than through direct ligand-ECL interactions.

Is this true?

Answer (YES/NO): NO